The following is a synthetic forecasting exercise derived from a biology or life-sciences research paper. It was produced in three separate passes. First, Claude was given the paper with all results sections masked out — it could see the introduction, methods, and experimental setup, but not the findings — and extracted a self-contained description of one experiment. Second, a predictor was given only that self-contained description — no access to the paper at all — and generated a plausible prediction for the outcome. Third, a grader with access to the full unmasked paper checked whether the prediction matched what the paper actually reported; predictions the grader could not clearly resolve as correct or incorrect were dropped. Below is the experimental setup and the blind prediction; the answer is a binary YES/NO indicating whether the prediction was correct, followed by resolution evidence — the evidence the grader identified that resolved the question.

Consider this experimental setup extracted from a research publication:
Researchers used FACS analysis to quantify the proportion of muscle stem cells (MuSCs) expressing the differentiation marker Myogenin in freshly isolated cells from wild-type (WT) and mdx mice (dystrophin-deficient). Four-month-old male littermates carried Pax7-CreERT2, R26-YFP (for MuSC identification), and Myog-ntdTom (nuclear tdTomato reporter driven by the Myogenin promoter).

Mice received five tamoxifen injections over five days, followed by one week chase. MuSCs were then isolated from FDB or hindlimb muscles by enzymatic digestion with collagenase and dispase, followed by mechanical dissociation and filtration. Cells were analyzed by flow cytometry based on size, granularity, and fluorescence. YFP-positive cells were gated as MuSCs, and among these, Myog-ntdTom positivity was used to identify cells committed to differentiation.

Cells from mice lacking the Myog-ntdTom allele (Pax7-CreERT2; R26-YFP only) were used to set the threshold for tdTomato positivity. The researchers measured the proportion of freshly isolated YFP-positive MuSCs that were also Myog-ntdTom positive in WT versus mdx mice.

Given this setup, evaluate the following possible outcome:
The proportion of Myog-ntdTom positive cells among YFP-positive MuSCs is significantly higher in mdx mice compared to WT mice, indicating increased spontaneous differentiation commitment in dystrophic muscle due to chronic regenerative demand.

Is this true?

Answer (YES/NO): YES